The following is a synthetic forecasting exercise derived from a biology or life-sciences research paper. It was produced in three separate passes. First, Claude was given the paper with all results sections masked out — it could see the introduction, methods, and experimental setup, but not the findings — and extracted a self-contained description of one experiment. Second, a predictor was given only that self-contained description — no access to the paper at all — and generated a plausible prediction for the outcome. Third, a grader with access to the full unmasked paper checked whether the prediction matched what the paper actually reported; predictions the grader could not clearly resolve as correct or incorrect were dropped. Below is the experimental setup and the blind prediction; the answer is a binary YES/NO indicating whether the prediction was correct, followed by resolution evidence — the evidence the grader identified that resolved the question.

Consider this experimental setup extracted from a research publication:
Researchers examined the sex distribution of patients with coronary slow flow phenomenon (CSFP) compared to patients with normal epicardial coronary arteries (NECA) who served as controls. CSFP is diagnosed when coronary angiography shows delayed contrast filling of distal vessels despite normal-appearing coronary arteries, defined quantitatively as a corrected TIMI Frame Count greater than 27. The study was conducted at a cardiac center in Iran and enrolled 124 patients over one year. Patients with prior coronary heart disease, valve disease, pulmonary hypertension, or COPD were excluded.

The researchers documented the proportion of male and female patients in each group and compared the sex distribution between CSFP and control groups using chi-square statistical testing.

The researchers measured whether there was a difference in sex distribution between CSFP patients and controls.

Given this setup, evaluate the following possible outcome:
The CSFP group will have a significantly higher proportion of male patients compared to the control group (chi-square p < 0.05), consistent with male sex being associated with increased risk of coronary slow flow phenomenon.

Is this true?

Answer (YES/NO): YES